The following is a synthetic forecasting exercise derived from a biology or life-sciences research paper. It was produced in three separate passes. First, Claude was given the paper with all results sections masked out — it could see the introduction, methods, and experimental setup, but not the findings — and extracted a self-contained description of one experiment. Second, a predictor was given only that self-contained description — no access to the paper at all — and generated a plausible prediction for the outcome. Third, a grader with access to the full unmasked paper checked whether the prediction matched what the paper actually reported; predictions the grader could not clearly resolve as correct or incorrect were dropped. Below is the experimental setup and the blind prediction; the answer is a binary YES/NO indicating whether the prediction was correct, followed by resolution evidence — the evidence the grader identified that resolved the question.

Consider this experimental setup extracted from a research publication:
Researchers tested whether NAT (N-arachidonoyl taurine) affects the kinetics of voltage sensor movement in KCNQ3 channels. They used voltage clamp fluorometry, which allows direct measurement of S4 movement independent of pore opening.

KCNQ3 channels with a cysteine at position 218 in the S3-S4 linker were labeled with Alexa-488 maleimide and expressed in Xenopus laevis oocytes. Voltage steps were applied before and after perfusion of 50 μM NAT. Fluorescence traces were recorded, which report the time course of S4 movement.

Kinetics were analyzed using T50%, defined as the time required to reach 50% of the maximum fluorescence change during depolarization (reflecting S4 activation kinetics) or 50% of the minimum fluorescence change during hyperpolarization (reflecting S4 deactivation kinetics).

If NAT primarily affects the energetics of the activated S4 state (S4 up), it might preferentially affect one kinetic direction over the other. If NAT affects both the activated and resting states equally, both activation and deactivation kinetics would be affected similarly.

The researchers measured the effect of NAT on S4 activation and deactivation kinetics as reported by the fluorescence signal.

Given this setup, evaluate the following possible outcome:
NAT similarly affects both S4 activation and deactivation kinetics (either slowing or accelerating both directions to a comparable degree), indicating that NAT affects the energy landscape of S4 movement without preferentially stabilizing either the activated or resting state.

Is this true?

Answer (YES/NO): NO